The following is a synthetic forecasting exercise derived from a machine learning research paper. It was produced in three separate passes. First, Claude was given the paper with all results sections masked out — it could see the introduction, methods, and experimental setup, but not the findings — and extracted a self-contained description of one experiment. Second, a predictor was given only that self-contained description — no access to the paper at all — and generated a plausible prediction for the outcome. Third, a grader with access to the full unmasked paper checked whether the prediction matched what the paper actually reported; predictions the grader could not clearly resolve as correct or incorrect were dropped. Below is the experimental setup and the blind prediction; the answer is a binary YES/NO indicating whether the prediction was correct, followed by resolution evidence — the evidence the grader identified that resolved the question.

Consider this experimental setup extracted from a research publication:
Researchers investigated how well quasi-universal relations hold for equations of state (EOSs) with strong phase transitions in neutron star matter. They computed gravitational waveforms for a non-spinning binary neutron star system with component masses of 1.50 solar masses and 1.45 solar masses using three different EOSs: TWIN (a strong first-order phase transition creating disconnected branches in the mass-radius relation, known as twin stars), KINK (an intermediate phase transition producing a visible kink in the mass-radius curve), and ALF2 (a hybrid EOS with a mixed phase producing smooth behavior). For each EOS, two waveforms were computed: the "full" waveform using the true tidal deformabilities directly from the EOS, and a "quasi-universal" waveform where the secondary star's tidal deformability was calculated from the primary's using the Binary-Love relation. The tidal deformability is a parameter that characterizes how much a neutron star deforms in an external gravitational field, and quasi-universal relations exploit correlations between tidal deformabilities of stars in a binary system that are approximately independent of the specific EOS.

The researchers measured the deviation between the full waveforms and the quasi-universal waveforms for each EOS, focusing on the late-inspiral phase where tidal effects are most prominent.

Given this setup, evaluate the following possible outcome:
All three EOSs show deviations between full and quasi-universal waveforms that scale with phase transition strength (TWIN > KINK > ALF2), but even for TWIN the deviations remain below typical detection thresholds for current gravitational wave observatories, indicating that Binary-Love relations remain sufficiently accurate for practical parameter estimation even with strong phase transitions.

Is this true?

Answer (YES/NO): NO